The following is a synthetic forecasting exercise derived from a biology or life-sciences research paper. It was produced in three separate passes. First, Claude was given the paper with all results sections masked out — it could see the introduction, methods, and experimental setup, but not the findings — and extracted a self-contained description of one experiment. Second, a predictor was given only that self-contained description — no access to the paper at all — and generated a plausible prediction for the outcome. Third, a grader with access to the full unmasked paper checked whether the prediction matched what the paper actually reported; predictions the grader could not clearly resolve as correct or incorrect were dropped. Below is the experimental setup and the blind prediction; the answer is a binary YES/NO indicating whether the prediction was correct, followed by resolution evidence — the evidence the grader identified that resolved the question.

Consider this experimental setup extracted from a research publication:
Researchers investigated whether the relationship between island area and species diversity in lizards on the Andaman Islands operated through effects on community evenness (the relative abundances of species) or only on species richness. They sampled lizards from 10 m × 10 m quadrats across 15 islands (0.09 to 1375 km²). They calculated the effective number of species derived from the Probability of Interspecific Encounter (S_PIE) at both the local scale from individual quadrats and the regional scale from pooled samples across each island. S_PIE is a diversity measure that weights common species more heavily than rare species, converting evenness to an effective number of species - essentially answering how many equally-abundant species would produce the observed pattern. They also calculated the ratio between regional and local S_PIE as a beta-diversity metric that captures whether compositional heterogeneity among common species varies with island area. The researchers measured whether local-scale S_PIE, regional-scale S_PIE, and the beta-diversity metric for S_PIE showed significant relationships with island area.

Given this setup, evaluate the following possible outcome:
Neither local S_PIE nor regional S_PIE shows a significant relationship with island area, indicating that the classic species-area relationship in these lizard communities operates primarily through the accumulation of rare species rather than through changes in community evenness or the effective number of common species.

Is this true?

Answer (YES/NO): NO